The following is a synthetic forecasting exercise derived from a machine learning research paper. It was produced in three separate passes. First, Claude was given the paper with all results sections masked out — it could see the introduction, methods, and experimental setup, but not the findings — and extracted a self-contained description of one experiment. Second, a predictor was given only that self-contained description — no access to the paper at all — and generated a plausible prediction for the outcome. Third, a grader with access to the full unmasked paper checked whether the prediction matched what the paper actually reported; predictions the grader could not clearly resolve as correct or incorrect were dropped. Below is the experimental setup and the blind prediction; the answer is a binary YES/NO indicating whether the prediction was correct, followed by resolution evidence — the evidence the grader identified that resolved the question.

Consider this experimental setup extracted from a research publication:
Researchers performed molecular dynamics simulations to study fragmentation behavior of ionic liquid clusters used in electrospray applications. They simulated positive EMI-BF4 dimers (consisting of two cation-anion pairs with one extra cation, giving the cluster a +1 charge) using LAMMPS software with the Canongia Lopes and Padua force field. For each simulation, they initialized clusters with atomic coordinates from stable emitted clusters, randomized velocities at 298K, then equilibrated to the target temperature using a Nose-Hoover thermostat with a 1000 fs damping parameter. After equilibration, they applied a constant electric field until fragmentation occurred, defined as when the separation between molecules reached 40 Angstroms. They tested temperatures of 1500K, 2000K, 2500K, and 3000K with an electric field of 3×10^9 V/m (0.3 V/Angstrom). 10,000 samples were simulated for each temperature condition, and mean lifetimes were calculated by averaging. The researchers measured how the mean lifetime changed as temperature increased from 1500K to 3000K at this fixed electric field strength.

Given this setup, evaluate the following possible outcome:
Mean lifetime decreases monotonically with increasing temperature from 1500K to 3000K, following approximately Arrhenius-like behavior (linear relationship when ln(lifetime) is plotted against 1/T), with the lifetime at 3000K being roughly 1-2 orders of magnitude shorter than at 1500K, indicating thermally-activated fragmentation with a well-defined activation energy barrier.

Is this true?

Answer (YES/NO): NO